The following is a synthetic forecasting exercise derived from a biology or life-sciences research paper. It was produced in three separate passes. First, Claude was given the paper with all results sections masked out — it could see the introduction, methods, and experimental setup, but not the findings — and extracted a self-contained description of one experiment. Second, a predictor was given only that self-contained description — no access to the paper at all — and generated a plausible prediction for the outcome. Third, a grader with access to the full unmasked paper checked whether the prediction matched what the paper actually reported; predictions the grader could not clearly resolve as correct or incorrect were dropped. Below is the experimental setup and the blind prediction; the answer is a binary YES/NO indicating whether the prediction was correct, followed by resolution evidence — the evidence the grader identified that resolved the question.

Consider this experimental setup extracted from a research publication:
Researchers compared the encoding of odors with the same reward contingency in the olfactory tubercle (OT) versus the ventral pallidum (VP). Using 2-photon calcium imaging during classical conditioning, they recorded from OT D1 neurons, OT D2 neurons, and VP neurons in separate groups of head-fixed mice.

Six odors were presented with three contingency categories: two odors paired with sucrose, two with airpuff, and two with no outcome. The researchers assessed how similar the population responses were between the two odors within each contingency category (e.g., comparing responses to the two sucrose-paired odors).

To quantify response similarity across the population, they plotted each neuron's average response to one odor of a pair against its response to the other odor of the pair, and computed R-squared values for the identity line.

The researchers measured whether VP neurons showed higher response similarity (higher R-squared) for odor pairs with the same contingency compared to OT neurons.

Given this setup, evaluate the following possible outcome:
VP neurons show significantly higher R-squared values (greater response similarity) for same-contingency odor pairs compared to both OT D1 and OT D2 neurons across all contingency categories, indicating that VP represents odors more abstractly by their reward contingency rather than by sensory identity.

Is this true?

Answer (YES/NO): NO